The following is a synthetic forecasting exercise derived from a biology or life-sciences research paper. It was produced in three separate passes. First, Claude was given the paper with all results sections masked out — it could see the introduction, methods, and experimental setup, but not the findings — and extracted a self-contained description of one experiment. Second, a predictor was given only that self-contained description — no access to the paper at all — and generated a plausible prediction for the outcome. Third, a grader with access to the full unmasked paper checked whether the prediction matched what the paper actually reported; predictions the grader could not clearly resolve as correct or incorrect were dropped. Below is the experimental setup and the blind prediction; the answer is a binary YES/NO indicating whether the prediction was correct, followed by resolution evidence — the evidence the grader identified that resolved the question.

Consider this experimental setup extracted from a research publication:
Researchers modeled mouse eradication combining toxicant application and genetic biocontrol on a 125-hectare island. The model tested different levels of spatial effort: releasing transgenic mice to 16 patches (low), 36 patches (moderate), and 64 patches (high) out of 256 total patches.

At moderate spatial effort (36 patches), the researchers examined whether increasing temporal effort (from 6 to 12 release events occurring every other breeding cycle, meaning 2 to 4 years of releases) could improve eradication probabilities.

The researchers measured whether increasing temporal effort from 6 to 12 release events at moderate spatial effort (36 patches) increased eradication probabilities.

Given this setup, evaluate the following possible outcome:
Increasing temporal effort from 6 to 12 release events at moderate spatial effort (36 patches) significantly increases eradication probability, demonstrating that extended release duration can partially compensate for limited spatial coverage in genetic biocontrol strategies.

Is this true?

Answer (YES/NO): YES